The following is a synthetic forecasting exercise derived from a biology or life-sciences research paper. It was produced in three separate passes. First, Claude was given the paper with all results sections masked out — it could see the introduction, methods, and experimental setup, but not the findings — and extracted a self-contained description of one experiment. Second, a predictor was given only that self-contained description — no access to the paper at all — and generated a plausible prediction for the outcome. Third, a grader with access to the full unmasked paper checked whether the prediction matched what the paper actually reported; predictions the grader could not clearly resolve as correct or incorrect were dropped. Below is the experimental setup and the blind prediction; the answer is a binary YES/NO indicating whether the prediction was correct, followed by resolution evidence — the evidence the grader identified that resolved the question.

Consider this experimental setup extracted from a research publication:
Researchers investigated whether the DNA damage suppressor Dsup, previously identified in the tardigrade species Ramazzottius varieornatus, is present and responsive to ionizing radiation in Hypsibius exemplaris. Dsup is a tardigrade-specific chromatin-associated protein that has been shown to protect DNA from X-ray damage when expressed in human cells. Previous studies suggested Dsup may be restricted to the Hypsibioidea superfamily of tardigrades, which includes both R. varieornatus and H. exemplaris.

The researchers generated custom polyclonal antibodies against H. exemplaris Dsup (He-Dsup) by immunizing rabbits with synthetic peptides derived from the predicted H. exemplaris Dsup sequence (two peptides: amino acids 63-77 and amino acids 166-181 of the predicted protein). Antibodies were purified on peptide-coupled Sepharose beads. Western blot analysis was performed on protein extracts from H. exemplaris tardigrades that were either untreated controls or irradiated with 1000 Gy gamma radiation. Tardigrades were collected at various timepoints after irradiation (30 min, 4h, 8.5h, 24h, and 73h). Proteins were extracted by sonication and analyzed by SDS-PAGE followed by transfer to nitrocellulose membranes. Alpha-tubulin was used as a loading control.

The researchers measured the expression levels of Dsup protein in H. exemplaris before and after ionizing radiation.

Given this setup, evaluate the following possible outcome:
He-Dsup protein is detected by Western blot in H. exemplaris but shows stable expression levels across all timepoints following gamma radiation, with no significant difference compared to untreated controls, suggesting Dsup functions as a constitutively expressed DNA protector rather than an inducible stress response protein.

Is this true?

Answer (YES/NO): YES